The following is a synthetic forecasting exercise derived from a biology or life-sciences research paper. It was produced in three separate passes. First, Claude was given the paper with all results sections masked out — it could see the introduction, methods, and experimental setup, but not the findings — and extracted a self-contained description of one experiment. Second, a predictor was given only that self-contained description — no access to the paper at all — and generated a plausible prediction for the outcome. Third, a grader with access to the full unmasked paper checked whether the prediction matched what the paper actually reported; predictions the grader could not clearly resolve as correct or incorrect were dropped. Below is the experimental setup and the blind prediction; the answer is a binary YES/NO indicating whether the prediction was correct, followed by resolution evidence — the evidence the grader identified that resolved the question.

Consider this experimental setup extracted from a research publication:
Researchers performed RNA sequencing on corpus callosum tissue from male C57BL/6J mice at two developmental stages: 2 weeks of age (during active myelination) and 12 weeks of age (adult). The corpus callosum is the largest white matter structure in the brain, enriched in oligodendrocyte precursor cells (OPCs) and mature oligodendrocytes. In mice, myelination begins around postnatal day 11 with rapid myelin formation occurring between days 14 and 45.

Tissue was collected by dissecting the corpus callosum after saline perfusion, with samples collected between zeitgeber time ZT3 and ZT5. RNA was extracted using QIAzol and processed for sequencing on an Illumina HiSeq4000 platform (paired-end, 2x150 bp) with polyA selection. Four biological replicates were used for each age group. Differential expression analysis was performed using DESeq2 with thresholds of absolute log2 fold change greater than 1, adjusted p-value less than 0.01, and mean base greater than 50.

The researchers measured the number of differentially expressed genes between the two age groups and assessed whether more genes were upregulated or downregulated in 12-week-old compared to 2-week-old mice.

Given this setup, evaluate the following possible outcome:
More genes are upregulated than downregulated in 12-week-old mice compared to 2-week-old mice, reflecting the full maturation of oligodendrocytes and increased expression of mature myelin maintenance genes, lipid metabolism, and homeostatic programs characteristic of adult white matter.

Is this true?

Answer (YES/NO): NO